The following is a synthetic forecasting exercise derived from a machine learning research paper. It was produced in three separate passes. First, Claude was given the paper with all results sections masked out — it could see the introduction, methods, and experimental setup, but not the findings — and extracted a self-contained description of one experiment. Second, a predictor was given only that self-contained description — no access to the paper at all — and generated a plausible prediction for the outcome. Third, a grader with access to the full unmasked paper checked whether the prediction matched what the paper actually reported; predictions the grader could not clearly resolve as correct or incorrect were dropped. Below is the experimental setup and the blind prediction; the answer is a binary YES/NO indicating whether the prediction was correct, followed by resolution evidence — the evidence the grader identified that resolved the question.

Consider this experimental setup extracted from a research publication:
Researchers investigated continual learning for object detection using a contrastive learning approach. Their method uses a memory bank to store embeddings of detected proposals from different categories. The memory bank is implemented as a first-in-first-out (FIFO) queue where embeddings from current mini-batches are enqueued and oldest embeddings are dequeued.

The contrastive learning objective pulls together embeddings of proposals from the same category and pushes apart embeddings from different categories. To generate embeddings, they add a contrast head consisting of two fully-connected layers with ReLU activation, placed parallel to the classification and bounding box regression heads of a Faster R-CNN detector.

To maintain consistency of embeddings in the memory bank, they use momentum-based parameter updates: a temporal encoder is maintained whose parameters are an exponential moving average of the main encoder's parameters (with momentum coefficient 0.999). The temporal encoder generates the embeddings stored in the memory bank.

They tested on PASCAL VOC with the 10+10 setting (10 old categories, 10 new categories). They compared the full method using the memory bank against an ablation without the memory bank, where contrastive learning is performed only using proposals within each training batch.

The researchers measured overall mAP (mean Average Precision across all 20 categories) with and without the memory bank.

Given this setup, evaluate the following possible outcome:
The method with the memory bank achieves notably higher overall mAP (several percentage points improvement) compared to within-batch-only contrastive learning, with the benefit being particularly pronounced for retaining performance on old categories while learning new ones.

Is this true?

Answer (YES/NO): NO